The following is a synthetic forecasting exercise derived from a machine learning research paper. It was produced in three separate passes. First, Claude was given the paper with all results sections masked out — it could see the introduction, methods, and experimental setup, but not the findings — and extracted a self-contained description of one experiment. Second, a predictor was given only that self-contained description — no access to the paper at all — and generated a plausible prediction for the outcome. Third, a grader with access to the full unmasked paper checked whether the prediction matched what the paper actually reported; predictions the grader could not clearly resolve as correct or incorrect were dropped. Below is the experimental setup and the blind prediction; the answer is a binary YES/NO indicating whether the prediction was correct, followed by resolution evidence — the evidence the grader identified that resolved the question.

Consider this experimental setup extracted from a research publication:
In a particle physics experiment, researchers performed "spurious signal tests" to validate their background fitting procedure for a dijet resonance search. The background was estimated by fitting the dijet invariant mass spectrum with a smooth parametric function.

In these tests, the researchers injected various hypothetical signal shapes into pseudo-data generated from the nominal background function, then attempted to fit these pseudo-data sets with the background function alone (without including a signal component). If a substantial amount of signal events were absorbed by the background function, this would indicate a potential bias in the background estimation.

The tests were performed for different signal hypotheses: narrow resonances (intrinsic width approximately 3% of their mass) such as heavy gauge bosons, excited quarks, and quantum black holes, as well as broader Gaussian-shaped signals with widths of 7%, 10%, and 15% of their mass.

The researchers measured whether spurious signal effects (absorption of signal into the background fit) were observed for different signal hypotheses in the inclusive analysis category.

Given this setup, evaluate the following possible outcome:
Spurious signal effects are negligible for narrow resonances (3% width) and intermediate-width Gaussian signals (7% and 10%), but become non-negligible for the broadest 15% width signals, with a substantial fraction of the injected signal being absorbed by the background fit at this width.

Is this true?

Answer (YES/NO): NO